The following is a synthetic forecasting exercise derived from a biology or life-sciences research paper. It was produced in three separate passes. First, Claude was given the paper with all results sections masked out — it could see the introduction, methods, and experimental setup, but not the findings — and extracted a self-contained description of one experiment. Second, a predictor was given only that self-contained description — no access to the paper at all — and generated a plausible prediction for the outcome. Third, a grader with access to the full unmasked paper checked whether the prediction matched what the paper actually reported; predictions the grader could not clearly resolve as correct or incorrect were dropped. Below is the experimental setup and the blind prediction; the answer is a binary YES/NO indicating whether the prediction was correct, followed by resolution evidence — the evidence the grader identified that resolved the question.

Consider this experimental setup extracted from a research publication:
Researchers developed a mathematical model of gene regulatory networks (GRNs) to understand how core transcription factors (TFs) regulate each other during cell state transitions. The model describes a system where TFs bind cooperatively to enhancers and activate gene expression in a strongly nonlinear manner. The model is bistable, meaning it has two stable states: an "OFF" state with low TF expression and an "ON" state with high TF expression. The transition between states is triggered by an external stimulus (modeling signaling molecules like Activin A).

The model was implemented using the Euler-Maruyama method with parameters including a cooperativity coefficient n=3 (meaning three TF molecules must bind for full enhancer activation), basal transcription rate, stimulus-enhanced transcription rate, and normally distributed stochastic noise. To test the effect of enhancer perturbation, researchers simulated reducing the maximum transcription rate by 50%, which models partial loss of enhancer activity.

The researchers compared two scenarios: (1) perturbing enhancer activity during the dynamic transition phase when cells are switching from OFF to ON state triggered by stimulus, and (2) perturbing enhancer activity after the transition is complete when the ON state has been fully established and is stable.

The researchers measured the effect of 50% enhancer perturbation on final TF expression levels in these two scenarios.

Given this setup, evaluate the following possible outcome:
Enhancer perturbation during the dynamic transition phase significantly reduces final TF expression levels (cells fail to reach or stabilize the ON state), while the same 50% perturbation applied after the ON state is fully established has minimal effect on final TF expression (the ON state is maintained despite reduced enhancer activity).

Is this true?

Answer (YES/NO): NO